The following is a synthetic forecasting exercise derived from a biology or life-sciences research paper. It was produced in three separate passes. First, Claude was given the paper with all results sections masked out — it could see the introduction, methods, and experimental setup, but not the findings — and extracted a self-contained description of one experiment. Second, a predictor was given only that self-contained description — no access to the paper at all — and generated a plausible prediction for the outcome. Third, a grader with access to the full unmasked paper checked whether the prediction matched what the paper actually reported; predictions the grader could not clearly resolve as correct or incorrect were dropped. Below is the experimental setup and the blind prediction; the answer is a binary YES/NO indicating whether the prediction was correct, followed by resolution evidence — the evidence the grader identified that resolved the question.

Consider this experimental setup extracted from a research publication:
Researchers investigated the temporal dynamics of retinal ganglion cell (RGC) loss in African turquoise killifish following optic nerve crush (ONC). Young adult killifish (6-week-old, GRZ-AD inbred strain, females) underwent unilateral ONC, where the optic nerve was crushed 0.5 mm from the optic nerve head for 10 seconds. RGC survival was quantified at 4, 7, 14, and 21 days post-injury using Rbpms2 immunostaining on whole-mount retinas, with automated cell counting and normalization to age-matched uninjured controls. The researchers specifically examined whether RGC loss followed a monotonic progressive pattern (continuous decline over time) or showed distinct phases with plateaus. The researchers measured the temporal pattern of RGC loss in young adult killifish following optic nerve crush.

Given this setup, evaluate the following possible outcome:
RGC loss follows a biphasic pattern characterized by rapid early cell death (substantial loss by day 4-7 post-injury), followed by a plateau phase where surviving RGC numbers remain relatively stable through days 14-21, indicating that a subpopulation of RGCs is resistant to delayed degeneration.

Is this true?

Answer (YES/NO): NO